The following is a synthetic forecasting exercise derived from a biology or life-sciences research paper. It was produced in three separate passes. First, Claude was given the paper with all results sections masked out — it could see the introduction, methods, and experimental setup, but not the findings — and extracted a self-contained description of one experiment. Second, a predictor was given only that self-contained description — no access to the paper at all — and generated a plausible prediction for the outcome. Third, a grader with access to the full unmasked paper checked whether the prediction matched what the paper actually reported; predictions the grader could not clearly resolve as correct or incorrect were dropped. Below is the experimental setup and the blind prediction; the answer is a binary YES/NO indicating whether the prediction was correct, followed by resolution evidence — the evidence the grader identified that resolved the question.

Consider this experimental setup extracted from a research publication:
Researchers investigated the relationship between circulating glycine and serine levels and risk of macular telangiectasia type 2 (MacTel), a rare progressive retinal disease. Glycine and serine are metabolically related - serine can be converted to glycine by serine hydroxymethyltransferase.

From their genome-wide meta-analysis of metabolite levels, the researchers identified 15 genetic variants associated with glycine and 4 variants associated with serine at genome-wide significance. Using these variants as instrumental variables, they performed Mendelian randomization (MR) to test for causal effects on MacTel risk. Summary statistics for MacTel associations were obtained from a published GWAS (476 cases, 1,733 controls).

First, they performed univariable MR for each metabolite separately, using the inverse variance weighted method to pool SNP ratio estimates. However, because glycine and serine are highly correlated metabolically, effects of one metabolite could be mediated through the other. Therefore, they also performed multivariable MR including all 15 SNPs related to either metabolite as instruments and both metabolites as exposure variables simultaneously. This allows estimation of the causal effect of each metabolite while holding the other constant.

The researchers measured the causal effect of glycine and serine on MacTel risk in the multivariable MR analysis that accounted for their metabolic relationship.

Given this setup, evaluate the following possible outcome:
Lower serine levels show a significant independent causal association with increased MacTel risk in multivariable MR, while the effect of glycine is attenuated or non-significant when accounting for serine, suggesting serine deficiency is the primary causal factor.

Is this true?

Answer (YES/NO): YES